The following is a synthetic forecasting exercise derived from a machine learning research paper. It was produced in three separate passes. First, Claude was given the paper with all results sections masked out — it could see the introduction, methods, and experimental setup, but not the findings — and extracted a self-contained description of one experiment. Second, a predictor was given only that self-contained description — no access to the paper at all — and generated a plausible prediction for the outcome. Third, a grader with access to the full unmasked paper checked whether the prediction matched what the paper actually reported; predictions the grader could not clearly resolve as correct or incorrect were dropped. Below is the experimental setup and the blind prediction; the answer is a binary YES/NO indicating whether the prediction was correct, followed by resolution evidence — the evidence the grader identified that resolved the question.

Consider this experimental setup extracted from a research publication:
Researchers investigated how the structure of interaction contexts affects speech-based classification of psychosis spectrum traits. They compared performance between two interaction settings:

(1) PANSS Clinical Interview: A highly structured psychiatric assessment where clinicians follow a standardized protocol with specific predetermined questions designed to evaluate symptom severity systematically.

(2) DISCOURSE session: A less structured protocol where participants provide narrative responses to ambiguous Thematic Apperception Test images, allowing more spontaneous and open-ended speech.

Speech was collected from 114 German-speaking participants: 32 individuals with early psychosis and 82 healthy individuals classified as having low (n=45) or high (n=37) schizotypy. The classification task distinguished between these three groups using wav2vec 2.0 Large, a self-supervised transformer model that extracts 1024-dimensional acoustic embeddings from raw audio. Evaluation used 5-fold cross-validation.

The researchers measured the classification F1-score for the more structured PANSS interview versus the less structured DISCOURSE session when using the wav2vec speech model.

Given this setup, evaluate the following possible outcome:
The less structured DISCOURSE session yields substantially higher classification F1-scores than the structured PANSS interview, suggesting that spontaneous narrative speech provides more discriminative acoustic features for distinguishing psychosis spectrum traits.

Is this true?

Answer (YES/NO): NO